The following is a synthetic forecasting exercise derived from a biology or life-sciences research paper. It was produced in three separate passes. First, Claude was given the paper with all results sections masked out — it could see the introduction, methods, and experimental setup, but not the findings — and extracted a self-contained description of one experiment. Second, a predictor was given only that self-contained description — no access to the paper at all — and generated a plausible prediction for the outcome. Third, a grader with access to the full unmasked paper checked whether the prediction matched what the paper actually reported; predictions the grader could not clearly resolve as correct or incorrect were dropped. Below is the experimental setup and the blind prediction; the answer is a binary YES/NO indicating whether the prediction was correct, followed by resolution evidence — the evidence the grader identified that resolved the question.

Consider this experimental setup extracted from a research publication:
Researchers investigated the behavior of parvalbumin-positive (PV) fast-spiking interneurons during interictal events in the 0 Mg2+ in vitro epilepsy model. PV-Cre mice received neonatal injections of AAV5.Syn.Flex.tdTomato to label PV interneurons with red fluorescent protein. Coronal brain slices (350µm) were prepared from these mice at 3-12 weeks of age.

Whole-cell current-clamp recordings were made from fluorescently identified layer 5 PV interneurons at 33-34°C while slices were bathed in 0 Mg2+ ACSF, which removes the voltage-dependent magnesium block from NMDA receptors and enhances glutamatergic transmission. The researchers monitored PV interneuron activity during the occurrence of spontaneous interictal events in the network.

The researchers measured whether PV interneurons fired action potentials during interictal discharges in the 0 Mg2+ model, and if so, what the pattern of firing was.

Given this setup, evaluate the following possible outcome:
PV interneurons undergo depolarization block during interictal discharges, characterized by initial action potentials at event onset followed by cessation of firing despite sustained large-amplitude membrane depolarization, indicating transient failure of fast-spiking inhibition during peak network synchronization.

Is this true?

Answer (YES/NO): NO